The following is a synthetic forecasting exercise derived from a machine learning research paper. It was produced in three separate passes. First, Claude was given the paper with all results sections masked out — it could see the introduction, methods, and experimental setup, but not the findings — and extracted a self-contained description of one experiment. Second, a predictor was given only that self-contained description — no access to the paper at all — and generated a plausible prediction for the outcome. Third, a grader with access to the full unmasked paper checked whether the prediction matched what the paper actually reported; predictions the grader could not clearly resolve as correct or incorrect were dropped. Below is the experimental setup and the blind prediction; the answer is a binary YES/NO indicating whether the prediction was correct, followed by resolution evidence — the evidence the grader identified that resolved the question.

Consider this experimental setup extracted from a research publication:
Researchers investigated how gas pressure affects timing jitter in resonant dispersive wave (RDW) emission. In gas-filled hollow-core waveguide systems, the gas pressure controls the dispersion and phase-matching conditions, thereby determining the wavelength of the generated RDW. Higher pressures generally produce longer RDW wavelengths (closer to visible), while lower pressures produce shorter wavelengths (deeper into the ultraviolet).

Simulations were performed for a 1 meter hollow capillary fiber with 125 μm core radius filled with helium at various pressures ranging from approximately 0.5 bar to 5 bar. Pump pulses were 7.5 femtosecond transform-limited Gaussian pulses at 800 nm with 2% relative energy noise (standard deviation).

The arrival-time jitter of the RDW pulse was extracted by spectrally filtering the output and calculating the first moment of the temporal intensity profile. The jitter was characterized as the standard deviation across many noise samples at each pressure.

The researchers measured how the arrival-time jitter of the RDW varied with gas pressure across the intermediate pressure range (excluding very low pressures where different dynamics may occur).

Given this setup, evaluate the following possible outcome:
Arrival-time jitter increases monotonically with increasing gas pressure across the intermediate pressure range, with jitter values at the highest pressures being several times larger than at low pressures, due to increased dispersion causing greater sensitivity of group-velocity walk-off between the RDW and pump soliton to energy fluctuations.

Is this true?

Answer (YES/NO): NO